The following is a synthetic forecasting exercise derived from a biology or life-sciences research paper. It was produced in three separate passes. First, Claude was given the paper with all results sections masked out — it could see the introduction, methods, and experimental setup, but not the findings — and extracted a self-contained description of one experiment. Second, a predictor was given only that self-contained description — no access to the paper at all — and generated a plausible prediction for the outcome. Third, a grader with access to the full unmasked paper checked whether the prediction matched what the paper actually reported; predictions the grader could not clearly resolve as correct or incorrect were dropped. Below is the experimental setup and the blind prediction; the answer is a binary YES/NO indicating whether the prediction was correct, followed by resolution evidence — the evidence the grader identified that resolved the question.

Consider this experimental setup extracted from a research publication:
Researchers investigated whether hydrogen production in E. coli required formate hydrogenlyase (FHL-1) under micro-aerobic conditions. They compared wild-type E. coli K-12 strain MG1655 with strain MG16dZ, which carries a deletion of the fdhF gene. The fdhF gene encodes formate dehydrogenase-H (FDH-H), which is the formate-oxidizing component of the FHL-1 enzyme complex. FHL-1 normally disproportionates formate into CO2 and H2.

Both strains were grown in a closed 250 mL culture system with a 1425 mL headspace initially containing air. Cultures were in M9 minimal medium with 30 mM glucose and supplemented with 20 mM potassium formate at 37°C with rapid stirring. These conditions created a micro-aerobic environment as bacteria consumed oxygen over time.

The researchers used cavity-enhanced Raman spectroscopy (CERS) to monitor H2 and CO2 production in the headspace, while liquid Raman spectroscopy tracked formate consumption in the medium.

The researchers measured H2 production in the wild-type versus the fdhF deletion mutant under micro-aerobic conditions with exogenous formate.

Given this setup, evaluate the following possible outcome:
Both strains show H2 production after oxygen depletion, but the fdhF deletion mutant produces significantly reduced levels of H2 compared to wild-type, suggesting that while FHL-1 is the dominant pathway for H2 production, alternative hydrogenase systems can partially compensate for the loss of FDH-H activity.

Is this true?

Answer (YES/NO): NO